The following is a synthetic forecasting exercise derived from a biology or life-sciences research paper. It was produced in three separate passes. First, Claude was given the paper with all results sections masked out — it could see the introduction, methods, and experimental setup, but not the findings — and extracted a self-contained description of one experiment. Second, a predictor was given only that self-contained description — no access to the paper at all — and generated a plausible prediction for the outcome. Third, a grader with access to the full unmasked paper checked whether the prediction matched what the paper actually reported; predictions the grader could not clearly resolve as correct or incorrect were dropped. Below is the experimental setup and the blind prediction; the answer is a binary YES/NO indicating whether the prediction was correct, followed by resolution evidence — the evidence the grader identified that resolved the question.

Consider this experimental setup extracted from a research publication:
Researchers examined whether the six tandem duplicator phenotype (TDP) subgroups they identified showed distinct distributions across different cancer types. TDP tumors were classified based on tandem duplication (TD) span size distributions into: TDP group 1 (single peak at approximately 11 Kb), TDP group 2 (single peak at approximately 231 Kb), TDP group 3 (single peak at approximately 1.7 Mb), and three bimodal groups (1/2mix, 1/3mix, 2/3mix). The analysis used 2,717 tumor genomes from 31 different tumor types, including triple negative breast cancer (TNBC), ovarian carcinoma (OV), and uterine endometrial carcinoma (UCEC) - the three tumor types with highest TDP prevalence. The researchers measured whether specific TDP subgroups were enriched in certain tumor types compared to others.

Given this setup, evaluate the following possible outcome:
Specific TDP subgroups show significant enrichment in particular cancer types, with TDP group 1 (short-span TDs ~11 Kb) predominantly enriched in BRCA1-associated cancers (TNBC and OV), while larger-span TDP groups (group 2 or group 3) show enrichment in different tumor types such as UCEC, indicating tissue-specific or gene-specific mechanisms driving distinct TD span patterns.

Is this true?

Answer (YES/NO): YES